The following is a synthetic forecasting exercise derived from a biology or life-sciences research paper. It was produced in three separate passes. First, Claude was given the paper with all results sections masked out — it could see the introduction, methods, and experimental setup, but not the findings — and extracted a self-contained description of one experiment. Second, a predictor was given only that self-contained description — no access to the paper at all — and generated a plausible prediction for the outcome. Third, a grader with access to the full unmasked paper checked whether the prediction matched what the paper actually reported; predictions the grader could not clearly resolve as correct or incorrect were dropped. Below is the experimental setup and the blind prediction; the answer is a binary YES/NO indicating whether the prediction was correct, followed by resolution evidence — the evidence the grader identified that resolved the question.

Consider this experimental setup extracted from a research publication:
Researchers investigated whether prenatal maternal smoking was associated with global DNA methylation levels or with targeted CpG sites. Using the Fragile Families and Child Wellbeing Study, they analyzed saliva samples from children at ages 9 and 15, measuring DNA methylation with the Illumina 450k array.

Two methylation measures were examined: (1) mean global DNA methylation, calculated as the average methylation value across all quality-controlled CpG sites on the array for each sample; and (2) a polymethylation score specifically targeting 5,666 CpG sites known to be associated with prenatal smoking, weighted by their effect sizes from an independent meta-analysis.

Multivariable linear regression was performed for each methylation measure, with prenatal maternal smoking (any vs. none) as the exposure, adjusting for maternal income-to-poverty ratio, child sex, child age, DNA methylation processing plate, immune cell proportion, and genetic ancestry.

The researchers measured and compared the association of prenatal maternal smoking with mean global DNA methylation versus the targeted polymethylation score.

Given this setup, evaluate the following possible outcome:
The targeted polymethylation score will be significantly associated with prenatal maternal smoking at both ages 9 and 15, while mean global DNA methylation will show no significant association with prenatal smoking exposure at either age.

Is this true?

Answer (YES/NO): YES